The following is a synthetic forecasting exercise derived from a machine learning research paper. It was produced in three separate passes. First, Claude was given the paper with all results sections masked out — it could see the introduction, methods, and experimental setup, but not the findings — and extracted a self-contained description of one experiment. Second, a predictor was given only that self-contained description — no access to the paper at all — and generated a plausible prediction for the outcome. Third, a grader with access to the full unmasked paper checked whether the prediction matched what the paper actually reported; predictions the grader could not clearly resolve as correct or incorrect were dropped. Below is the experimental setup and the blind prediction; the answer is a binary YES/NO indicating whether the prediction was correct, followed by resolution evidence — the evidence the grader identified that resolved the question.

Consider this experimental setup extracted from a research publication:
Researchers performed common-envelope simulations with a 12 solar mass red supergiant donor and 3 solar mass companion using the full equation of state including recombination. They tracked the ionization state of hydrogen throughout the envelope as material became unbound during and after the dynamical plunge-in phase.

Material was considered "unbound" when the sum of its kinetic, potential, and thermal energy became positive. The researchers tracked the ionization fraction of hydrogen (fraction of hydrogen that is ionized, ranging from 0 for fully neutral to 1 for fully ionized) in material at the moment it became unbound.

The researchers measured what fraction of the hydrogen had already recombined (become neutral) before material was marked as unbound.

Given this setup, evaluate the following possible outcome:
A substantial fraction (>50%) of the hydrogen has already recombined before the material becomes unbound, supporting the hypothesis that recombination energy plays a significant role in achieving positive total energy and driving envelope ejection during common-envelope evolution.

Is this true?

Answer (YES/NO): NO